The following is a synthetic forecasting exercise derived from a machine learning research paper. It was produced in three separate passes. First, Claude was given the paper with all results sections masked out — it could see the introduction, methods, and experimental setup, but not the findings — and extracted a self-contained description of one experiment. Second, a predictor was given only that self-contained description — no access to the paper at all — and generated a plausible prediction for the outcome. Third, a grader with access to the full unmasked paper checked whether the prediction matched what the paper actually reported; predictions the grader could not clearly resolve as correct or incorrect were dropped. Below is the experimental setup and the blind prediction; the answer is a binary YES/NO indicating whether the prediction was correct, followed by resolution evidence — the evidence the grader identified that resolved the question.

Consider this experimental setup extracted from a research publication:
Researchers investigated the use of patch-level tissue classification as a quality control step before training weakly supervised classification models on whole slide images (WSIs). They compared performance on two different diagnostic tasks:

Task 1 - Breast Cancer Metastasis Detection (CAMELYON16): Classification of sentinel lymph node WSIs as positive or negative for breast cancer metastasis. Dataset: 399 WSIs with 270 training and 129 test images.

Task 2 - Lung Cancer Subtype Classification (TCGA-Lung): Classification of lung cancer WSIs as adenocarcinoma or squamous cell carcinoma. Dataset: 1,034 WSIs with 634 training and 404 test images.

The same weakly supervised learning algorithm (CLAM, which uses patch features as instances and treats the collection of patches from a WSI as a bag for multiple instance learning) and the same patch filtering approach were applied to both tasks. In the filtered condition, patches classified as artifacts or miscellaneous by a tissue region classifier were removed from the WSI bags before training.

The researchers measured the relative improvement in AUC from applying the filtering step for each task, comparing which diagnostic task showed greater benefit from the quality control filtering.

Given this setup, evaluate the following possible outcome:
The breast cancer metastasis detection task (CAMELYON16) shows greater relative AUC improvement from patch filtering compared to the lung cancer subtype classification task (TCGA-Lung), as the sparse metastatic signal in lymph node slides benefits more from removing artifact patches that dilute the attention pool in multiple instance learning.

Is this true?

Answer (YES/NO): NO